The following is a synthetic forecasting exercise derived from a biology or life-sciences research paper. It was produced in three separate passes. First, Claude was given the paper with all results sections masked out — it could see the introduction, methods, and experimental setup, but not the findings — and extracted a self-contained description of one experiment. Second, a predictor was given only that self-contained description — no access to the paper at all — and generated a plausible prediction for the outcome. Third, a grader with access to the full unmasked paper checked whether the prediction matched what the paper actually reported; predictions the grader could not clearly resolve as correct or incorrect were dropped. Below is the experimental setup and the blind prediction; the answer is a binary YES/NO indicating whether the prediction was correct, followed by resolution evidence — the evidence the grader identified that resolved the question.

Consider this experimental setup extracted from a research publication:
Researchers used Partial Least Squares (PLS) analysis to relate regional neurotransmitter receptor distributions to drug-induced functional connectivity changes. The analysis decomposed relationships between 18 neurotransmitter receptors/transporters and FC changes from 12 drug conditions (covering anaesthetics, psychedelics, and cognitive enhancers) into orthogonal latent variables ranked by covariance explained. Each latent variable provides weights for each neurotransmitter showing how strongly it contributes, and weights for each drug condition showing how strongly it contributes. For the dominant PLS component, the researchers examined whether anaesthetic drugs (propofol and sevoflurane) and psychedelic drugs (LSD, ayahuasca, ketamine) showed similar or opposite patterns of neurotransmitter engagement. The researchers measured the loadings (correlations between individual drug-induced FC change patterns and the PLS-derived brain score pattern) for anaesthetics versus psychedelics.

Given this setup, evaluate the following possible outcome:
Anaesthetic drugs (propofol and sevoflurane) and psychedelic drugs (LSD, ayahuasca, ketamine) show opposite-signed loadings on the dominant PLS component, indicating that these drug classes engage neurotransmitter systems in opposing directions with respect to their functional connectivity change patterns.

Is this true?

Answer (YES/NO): YES